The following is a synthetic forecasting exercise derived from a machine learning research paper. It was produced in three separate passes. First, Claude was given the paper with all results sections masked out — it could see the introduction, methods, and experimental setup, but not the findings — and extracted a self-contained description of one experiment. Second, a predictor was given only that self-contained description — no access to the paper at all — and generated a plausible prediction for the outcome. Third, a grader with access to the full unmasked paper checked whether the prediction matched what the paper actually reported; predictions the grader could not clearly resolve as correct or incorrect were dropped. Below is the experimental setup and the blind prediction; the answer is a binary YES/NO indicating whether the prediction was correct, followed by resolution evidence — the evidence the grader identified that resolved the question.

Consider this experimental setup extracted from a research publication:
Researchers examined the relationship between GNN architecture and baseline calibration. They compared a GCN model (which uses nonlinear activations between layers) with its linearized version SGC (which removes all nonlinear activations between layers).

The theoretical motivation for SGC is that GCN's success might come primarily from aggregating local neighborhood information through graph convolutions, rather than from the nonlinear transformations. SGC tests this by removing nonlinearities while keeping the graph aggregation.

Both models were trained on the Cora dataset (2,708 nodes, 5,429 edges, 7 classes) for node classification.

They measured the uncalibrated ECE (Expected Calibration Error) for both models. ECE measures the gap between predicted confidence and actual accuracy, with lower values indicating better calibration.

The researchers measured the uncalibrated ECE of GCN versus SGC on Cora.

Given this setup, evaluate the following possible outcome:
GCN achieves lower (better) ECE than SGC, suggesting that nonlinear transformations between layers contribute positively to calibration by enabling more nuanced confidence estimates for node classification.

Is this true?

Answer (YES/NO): YES